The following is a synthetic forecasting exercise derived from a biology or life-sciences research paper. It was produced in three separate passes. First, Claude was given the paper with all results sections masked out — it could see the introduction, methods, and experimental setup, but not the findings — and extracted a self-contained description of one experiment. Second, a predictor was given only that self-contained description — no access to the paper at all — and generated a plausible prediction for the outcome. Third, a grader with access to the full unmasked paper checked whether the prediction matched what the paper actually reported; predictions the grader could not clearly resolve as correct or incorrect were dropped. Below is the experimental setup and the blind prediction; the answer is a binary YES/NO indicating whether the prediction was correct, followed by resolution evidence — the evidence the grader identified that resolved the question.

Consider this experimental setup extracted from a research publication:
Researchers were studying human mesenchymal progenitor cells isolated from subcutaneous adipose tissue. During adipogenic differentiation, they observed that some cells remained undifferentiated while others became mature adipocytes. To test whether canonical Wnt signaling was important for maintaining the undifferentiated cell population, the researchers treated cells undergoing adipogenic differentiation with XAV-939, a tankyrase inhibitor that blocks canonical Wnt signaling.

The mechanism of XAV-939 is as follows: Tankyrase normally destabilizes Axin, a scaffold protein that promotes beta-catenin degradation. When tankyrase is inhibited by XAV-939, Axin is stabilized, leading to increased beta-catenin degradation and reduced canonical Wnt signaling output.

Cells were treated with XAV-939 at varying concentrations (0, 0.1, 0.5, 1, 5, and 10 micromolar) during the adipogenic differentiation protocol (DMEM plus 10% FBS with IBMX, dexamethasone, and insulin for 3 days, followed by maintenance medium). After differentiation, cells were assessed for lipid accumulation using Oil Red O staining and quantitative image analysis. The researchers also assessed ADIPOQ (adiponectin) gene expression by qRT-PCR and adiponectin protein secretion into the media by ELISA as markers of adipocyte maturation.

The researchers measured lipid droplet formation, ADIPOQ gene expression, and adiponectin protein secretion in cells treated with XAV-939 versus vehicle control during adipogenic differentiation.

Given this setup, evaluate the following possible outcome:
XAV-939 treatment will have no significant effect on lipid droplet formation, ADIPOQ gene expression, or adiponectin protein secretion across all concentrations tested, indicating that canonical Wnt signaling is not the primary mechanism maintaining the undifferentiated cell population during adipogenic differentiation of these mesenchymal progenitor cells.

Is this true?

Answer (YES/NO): NO